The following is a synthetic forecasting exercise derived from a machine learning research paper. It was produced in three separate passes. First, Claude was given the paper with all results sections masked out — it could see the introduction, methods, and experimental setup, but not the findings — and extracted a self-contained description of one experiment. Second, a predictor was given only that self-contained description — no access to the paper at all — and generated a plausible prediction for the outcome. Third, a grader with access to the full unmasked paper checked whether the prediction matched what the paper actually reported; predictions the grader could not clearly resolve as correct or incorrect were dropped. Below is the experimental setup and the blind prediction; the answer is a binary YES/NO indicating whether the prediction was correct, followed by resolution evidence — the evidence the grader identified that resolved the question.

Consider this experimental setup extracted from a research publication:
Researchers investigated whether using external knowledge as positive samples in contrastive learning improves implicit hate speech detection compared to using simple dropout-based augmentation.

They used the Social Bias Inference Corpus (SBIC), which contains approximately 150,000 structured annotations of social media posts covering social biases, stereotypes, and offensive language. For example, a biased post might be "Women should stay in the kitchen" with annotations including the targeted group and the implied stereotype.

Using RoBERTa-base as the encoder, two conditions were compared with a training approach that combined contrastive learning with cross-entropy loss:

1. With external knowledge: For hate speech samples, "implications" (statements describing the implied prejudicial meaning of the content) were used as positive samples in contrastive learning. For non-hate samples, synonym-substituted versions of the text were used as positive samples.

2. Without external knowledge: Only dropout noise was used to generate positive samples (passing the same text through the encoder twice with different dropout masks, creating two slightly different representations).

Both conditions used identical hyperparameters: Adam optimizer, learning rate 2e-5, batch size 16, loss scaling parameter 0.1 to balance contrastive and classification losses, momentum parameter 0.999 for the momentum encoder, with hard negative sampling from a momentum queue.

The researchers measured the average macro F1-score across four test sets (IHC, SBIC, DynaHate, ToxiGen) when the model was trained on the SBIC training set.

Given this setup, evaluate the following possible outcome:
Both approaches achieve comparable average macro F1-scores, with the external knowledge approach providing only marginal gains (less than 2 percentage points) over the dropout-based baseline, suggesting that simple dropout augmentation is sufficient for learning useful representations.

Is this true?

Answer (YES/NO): NO